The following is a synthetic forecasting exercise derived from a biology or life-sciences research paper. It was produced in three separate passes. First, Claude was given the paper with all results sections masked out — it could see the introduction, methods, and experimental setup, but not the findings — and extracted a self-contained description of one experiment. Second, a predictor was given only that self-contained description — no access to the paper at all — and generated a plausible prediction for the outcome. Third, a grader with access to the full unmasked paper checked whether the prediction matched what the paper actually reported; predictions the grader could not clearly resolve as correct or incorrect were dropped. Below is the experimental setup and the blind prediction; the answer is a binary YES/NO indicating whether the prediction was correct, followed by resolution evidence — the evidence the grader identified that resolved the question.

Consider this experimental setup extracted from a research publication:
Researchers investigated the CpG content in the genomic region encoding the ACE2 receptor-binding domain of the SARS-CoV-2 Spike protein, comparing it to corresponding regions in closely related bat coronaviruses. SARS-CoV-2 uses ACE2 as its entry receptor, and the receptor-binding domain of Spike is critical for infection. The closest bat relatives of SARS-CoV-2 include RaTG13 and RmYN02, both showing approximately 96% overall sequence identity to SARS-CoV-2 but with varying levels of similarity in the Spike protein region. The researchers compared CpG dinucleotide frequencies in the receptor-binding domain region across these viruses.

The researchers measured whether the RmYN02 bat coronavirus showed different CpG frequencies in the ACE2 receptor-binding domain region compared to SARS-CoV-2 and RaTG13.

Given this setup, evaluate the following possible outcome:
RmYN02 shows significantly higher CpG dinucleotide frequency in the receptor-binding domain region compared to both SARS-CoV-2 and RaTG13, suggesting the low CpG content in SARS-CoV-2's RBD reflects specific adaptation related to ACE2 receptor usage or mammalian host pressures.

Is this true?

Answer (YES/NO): YES